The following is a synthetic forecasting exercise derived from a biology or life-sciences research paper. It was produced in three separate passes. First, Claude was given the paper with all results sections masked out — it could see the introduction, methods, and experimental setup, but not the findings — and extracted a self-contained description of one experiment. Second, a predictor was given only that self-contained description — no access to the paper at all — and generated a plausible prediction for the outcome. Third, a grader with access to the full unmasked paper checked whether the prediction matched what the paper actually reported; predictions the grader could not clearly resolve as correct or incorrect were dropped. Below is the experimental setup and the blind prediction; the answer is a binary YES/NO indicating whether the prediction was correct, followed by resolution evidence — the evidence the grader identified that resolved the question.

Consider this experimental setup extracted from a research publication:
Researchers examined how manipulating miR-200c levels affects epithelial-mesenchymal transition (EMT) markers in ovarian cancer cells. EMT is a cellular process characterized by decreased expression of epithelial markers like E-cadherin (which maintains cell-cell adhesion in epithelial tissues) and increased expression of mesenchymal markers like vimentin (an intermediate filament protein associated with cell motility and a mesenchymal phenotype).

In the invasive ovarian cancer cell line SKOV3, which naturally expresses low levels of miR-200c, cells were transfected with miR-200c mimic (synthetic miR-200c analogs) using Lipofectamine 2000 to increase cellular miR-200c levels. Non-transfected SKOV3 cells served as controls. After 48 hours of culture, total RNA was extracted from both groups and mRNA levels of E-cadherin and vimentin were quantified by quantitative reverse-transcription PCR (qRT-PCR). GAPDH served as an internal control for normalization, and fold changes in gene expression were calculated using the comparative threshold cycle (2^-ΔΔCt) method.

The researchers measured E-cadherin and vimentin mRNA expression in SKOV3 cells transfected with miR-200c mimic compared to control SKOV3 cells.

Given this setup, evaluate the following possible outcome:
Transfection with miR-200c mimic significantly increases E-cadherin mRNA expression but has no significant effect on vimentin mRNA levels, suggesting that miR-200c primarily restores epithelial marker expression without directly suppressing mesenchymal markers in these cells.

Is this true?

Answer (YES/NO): NO